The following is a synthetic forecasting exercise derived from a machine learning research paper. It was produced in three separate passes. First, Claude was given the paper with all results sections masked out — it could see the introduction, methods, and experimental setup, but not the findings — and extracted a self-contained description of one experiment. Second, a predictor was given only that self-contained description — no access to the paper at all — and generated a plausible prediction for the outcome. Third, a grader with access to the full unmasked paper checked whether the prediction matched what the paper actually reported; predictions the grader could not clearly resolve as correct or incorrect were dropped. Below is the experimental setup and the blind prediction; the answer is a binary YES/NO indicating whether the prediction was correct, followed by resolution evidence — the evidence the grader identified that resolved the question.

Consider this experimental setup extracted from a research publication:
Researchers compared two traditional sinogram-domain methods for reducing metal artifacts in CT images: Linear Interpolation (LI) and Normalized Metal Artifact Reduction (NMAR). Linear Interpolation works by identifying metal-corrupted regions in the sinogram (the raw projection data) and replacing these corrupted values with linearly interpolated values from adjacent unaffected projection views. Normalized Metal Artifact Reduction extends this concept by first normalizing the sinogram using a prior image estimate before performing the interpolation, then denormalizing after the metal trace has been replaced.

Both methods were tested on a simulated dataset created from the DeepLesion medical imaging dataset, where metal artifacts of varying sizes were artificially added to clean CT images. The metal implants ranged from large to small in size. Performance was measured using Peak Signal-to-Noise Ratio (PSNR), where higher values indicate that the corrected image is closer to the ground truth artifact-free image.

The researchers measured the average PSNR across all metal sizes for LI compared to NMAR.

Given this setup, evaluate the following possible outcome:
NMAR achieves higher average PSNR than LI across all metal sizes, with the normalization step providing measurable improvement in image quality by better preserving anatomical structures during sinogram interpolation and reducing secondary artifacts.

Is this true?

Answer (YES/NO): NO